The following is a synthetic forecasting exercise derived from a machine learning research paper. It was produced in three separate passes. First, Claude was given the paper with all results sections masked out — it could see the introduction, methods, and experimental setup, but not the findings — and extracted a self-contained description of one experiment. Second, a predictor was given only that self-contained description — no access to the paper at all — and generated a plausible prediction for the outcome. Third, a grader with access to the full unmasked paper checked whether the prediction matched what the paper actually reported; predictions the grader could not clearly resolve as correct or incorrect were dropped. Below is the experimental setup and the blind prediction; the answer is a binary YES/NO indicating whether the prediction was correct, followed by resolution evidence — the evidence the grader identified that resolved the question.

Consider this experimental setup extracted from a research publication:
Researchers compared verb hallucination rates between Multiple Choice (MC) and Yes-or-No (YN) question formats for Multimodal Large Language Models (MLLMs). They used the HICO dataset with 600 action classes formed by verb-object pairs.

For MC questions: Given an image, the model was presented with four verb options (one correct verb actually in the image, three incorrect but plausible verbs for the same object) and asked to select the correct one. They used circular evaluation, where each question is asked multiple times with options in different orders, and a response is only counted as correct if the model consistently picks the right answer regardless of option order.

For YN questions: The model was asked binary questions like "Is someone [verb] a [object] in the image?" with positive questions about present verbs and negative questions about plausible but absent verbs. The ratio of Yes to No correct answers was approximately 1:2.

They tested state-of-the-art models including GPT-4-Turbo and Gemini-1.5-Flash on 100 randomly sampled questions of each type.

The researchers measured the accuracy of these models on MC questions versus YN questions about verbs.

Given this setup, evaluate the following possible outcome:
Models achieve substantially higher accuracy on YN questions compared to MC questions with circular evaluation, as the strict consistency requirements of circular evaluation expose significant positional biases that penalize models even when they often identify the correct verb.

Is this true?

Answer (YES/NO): NO